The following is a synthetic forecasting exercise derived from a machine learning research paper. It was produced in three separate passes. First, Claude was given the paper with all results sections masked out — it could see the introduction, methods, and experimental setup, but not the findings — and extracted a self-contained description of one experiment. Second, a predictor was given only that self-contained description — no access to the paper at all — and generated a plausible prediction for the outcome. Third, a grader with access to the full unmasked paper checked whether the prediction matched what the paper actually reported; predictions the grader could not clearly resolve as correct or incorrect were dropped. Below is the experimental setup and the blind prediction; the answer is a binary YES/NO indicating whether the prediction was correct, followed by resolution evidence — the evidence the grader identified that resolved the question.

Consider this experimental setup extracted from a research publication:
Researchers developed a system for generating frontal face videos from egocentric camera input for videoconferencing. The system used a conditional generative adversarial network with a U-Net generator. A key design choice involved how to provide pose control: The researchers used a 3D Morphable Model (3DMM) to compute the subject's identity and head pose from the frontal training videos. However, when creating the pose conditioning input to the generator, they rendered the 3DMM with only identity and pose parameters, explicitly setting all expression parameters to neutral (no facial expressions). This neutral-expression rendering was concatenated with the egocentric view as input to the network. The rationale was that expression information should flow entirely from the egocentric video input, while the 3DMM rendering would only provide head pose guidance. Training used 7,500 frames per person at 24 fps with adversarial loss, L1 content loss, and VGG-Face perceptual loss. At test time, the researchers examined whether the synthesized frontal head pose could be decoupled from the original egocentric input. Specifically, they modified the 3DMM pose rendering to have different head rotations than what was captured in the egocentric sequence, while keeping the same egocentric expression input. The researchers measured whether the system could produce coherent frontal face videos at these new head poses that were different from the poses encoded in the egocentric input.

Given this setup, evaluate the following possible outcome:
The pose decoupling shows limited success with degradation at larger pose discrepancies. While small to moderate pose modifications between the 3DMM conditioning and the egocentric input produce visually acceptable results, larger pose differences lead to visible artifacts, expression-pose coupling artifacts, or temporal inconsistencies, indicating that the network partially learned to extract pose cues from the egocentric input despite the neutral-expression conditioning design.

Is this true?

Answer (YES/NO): NO